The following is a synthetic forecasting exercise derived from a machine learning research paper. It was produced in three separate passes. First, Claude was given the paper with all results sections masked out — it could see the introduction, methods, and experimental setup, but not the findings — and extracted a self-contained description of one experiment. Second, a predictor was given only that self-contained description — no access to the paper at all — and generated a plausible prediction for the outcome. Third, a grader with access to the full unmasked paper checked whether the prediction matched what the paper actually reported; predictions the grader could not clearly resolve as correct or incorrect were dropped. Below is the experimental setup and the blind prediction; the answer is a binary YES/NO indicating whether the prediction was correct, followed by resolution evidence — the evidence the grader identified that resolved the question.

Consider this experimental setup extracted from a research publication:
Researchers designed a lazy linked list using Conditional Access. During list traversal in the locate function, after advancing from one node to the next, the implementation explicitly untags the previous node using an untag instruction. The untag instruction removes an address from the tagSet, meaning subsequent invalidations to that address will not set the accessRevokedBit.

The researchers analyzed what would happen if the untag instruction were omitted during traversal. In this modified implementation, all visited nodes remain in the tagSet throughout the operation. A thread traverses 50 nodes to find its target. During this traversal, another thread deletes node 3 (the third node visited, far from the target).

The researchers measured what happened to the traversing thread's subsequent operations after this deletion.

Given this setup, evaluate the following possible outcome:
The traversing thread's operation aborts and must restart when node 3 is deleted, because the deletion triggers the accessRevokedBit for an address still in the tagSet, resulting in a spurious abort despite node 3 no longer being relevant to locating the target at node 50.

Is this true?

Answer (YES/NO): YES